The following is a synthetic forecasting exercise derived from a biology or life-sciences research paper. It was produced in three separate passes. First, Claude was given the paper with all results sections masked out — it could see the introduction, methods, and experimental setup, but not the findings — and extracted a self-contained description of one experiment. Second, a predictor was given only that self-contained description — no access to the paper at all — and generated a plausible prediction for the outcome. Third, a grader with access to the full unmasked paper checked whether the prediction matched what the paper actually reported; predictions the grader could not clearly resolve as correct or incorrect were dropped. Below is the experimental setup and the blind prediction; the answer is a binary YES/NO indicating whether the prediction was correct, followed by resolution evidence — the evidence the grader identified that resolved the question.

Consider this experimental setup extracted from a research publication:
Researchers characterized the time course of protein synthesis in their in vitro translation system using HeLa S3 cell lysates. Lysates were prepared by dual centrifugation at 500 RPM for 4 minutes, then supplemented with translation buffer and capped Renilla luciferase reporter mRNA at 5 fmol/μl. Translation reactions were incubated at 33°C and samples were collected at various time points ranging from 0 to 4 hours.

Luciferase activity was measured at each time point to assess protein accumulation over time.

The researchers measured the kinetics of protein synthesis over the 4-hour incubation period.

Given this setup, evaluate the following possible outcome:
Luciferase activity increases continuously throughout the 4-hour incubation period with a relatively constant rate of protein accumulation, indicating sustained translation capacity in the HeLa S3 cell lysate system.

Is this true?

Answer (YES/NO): NO